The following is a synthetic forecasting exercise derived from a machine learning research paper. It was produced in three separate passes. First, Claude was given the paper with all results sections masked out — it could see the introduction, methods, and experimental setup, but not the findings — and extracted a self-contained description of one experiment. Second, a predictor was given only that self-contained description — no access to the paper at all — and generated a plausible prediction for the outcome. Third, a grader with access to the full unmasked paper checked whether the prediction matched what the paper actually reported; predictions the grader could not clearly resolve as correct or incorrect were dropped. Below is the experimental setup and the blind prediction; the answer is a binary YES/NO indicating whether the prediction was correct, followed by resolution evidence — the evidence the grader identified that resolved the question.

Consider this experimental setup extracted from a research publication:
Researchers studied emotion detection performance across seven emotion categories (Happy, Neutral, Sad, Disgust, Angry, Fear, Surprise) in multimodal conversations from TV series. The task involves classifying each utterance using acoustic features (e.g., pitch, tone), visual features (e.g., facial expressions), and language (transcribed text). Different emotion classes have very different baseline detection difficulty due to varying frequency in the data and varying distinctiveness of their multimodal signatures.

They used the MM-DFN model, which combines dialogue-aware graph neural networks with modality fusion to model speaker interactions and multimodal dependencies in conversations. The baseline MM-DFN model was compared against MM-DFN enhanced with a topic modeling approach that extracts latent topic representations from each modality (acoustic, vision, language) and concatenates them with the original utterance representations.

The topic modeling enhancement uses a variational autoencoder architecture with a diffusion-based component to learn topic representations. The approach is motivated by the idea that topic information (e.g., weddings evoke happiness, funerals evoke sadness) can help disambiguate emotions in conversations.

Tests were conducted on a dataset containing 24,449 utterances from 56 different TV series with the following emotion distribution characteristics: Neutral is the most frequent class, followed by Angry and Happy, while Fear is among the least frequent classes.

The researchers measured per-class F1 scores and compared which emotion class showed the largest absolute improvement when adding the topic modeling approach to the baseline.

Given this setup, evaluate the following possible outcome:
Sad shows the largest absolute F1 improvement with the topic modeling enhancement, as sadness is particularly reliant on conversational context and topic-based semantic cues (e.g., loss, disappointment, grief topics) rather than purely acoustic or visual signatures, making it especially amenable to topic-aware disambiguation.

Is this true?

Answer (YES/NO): NO